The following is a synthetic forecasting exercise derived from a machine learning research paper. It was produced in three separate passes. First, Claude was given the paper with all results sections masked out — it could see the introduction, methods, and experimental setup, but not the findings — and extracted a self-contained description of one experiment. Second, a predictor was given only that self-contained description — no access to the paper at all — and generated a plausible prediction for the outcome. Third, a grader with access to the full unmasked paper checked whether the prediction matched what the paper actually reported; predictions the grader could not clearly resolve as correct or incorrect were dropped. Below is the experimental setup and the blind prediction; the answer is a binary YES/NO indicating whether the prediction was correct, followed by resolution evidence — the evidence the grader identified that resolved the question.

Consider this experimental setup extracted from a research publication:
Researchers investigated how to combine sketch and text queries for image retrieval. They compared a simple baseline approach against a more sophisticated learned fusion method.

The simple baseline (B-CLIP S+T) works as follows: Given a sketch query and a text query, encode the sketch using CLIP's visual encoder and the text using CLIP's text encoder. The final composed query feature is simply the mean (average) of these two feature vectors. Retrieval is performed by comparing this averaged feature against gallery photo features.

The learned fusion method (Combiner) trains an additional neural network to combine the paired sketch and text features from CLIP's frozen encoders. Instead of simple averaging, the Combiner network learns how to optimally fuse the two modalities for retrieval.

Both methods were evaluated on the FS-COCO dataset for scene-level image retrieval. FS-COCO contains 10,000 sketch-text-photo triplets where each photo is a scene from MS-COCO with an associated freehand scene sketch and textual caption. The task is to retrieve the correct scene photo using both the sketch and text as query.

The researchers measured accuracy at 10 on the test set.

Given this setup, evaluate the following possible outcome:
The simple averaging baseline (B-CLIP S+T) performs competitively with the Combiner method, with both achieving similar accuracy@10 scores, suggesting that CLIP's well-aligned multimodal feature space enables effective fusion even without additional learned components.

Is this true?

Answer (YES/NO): NO